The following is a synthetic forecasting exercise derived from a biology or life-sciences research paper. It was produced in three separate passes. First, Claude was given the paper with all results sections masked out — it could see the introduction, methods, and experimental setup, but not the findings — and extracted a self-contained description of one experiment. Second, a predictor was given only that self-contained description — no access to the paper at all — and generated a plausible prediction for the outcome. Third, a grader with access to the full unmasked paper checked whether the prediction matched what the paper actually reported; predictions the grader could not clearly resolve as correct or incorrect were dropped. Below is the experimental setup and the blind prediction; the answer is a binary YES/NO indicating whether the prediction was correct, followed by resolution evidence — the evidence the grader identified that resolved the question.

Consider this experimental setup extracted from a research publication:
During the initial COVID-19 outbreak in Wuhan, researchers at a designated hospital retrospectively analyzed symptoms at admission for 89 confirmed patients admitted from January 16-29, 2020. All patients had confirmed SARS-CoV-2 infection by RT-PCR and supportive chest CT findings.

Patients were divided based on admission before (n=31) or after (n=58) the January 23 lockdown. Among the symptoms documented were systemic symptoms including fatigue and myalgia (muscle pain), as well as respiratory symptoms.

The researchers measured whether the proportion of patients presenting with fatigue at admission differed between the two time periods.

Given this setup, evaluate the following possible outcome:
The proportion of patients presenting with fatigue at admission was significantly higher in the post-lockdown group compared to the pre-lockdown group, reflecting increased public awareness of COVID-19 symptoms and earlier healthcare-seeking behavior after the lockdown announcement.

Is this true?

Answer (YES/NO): NO